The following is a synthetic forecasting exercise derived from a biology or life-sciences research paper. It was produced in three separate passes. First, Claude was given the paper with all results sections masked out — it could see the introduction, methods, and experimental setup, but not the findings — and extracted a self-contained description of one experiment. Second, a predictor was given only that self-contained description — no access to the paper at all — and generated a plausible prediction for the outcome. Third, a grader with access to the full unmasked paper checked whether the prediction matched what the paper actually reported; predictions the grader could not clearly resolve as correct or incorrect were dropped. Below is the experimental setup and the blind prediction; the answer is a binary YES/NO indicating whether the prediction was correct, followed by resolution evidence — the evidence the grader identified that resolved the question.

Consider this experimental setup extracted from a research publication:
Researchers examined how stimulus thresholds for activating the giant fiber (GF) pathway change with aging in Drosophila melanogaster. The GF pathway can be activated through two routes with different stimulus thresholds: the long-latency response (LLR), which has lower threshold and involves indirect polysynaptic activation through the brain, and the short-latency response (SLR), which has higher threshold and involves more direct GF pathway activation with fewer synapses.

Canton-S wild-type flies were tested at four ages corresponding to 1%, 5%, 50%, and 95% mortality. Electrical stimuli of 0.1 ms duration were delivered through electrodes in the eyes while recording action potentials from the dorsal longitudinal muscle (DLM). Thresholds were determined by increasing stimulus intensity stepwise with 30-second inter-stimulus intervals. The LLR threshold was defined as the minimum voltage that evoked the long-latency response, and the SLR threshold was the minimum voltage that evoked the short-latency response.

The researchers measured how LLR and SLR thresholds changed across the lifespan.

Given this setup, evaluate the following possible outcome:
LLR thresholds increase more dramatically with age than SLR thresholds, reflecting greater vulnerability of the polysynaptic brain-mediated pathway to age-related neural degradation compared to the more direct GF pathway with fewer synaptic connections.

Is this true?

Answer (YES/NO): NO